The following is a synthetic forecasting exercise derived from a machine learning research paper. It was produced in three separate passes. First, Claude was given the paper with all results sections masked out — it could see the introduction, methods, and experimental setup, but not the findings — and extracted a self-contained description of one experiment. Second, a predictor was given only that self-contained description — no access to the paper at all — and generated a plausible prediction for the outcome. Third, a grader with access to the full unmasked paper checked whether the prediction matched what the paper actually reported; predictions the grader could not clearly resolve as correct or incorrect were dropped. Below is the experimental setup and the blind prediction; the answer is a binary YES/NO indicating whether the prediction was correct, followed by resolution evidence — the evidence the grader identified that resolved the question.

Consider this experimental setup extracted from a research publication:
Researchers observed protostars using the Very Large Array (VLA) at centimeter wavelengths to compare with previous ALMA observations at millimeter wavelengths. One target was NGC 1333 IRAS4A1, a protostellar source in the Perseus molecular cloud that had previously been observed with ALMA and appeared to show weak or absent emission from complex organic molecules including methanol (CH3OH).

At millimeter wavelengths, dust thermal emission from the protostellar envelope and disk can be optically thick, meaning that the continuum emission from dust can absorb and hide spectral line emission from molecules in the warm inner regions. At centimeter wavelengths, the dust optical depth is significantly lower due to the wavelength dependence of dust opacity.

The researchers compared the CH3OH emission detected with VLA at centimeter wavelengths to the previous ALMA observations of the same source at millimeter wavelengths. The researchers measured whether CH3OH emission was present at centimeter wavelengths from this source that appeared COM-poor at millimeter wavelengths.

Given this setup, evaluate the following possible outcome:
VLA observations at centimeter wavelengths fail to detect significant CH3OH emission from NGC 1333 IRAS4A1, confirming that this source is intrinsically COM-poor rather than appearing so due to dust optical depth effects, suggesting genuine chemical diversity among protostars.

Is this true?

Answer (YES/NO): NO